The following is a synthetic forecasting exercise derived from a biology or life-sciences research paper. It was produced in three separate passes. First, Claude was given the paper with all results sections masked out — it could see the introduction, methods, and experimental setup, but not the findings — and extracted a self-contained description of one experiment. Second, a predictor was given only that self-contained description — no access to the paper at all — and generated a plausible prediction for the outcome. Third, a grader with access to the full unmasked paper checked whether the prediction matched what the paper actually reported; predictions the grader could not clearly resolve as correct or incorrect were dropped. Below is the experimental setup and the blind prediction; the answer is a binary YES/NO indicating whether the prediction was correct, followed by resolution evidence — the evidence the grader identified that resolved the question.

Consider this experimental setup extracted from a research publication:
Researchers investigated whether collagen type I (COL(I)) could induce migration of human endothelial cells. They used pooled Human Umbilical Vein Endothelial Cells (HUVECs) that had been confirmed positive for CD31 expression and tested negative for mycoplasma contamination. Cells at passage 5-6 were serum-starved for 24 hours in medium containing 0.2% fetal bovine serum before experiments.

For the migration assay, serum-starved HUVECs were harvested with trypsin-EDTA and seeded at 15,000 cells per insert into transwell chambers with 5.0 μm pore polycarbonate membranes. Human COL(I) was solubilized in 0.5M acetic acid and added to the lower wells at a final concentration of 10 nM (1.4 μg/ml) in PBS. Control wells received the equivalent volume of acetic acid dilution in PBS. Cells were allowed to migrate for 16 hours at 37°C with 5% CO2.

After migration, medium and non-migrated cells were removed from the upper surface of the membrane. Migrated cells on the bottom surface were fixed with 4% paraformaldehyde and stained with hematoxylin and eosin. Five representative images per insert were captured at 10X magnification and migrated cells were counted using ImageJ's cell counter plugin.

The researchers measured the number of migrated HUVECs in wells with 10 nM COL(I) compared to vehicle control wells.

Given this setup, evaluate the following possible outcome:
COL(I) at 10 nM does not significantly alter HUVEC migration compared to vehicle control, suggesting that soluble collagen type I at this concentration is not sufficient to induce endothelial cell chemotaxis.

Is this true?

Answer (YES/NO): NO